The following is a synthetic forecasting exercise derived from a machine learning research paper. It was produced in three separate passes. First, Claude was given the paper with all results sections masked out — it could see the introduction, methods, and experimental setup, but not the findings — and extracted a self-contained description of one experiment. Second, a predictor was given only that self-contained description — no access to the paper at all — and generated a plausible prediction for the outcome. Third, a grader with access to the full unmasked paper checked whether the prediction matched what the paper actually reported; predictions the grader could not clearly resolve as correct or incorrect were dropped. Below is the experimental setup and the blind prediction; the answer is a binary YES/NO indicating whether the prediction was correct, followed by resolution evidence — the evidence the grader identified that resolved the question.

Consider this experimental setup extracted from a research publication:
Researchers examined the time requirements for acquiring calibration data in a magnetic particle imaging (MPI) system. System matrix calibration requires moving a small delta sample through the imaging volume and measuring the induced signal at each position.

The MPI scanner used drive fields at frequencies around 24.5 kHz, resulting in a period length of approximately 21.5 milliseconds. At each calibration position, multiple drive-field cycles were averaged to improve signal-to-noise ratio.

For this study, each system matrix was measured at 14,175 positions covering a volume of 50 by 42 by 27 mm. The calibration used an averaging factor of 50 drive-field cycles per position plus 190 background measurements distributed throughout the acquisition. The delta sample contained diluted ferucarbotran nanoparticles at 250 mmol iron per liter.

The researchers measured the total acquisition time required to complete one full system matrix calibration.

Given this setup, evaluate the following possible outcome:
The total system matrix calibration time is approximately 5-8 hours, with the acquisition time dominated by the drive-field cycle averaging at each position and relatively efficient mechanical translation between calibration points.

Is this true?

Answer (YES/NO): NO